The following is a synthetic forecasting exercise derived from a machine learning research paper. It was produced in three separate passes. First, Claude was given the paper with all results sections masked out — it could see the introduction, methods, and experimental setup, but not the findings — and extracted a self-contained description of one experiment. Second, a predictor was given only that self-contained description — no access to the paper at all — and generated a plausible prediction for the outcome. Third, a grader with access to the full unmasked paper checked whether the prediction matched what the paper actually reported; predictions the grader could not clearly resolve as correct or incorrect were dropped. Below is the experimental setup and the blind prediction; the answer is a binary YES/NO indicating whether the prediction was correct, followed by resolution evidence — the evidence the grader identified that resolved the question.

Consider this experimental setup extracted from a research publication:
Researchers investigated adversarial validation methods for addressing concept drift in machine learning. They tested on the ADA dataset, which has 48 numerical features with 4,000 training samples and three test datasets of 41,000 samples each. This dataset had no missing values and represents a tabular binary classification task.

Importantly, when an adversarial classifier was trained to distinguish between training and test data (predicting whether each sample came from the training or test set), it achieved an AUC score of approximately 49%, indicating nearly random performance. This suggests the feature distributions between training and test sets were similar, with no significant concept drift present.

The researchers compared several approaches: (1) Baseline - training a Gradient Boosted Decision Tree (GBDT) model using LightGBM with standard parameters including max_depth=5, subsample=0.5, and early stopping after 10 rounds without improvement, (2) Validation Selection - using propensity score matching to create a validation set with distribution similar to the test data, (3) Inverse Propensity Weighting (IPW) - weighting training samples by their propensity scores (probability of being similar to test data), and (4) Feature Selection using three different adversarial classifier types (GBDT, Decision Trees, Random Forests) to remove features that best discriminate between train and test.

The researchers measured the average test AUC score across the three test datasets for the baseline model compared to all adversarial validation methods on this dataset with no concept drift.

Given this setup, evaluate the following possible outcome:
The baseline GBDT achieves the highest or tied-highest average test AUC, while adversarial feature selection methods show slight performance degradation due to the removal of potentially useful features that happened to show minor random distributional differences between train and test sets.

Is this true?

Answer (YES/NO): NO